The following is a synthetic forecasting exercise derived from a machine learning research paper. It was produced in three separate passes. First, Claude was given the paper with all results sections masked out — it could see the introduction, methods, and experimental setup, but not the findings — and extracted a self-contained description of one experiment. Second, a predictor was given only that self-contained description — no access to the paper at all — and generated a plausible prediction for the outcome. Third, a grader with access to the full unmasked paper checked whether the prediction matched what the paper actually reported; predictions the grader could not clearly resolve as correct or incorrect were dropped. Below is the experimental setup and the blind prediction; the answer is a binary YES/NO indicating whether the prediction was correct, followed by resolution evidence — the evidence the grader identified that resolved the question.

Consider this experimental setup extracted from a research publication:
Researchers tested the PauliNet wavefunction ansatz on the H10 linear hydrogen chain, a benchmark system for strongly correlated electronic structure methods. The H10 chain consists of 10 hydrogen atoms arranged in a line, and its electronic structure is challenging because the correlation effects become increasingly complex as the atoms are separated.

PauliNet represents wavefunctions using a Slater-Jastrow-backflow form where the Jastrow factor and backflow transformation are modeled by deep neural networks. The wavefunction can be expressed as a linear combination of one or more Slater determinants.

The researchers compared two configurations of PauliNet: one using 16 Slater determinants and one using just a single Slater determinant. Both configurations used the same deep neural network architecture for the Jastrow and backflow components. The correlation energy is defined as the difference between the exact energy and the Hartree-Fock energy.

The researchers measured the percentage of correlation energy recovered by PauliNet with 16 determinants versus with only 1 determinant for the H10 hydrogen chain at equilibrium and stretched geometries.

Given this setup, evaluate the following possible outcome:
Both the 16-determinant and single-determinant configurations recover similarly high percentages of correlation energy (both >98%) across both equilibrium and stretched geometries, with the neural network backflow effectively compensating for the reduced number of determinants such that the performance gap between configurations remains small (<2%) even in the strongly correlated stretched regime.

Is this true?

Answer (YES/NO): NO